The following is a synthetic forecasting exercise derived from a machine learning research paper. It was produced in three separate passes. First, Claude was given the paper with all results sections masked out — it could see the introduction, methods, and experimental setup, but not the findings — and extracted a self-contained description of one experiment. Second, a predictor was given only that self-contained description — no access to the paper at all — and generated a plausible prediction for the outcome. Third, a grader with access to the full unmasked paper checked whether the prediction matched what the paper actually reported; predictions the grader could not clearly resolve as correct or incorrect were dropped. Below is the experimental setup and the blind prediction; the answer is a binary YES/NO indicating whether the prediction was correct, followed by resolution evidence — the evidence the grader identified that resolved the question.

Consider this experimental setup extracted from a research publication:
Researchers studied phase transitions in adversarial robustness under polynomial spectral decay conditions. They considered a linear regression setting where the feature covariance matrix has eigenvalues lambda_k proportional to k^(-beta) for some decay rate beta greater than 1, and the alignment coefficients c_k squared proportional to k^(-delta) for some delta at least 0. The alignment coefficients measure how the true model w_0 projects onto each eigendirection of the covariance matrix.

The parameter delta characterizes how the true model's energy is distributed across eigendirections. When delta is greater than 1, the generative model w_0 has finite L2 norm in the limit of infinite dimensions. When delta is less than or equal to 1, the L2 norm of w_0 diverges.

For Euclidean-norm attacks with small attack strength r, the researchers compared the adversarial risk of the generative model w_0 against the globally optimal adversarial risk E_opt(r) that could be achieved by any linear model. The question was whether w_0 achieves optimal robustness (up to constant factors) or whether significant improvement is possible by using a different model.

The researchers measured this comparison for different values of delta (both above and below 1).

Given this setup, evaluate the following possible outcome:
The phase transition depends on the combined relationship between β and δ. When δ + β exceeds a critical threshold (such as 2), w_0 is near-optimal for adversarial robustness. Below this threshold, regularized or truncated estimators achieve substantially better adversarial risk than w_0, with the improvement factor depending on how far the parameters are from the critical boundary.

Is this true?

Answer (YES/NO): NO